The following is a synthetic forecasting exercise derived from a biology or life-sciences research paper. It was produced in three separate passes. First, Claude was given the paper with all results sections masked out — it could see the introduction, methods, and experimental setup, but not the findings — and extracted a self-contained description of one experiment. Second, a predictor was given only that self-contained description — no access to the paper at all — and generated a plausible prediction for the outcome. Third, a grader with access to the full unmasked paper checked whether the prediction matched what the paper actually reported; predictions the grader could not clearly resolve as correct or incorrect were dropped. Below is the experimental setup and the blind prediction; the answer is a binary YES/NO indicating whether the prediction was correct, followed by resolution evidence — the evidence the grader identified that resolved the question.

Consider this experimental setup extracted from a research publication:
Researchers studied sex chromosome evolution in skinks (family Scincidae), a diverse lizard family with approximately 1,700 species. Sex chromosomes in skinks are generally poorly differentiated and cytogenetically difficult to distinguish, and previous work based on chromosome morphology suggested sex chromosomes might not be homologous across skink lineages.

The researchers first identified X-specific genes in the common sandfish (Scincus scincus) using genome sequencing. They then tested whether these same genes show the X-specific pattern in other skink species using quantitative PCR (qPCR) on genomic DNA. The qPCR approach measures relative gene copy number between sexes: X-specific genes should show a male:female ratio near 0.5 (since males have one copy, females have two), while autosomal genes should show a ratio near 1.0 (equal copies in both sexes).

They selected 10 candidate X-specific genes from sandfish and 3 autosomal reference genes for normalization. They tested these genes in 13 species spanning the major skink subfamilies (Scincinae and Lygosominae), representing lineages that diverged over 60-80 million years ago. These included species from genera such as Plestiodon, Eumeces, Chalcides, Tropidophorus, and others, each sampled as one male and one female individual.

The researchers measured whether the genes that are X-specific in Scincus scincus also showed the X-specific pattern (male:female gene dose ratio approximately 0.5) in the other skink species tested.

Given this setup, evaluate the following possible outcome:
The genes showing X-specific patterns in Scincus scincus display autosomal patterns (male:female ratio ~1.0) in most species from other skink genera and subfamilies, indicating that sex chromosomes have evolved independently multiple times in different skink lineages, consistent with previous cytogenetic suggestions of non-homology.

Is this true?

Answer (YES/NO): NO